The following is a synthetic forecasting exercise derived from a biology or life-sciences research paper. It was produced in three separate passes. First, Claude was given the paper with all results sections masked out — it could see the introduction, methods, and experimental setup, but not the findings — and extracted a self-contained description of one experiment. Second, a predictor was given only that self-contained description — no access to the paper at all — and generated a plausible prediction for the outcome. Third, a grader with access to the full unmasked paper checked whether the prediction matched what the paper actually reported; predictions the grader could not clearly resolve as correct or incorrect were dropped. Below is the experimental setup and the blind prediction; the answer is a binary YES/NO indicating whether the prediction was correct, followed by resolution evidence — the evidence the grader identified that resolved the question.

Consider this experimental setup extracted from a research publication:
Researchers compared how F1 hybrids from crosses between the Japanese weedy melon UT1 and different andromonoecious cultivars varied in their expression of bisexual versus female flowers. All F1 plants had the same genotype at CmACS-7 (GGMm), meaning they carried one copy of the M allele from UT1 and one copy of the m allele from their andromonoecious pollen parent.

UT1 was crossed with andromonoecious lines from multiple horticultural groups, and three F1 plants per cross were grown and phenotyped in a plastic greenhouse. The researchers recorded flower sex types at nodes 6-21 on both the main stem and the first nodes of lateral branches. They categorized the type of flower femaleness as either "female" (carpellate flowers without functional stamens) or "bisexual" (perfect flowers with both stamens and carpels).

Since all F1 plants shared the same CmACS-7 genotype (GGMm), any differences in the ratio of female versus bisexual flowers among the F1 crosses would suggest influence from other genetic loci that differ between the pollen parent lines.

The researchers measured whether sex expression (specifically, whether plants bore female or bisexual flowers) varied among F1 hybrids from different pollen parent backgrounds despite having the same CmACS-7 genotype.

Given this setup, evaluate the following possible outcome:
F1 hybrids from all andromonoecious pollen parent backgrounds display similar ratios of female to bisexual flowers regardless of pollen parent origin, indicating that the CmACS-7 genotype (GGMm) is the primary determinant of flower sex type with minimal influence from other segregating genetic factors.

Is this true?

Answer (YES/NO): NO